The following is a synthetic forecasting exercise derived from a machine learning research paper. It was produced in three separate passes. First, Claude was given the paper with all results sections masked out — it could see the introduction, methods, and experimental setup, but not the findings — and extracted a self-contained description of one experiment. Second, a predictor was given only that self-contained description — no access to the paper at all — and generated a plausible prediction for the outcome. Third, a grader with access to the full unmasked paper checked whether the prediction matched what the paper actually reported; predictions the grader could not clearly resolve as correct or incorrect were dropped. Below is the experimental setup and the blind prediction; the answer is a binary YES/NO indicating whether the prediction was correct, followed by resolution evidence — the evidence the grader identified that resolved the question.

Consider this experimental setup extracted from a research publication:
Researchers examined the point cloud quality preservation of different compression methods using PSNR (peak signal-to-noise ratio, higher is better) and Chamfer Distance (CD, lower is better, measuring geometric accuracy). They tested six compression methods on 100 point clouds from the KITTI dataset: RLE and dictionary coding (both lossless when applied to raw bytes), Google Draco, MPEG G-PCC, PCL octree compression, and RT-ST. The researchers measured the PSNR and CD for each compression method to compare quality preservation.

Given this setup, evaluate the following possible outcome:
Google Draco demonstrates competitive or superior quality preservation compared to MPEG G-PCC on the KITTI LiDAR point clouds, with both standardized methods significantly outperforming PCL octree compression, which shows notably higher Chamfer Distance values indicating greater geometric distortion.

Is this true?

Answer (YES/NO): NO